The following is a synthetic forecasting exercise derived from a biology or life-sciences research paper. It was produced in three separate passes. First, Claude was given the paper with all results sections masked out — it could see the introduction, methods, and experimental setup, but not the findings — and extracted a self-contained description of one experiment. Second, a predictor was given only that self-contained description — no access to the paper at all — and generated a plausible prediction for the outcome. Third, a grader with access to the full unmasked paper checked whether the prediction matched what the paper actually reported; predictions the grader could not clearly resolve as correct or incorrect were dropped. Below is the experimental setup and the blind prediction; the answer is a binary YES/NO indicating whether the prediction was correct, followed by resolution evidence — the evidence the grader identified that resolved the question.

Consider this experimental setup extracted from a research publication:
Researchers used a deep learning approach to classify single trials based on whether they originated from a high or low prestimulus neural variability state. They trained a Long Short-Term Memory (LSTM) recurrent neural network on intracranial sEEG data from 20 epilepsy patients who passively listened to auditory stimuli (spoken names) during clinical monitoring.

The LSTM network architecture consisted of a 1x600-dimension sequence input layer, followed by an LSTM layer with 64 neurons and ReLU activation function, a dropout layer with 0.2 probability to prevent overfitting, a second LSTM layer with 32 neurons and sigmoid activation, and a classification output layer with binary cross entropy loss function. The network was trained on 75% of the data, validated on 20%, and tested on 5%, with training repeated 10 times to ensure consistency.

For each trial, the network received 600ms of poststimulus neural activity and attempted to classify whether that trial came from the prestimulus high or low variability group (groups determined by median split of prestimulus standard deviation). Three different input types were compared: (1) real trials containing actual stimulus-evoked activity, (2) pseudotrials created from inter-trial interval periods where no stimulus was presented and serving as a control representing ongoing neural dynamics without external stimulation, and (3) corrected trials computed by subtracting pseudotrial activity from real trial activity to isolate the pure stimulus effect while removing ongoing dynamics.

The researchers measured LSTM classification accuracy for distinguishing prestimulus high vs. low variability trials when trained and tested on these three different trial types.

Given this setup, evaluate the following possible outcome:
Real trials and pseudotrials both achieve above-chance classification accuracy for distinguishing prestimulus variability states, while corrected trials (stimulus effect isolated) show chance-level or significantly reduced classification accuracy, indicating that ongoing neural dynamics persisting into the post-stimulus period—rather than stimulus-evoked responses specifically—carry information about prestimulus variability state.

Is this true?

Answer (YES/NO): YES